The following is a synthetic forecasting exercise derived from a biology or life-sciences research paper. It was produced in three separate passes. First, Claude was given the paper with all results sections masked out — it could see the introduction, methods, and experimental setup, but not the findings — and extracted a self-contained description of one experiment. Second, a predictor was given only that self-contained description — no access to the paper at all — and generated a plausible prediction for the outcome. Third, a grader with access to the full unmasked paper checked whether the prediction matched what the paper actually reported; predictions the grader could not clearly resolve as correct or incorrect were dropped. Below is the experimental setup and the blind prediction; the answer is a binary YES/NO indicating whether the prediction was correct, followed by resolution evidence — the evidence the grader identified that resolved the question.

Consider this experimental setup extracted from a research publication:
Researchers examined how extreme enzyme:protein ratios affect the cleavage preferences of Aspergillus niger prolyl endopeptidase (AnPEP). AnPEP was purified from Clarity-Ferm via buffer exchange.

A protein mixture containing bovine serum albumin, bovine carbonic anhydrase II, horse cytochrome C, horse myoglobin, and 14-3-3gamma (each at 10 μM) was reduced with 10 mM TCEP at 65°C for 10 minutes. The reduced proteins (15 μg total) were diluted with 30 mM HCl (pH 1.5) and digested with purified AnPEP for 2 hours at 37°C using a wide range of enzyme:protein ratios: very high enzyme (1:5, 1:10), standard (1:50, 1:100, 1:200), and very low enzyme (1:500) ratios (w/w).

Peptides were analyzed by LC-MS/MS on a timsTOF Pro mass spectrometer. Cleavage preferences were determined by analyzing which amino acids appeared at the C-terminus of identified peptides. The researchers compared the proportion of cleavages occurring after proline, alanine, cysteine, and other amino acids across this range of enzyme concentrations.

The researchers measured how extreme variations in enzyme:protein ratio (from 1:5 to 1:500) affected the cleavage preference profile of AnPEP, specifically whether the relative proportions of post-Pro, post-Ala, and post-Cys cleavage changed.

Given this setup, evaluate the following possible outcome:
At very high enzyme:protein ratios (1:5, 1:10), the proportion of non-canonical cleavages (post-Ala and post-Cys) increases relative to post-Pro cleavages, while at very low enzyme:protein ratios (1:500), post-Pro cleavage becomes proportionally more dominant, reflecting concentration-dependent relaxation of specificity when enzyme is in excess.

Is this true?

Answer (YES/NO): NO